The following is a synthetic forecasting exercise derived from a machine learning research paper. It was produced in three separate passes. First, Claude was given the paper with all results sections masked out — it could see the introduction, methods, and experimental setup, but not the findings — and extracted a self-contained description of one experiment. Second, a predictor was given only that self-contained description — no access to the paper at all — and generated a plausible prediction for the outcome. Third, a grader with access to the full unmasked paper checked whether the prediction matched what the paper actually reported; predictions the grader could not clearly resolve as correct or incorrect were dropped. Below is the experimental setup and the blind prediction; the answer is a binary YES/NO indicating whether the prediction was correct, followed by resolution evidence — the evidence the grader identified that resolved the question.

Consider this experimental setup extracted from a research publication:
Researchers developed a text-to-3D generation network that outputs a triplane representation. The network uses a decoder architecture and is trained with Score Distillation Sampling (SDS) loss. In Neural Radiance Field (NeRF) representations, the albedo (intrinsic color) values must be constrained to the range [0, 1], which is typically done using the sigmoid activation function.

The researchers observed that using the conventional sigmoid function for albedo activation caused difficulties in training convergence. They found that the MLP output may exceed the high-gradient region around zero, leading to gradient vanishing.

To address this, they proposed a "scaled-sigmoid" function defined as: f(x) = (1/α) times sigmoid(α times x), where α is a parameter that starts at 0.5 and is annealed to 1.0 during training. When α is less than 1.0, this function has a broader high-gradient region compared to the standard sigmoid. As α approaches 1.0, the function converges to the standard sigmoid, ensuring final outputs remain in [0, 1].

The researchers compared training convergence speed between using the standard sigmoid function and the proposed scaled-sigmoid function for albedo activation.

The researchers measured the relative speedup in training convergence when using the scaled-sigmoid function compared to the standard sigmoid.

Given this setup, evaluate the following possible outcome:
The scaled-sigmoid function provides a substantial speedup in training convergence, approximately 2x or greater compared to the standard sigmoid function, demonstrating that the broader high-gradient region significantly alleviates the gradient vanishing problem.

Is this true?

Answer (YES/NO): YES